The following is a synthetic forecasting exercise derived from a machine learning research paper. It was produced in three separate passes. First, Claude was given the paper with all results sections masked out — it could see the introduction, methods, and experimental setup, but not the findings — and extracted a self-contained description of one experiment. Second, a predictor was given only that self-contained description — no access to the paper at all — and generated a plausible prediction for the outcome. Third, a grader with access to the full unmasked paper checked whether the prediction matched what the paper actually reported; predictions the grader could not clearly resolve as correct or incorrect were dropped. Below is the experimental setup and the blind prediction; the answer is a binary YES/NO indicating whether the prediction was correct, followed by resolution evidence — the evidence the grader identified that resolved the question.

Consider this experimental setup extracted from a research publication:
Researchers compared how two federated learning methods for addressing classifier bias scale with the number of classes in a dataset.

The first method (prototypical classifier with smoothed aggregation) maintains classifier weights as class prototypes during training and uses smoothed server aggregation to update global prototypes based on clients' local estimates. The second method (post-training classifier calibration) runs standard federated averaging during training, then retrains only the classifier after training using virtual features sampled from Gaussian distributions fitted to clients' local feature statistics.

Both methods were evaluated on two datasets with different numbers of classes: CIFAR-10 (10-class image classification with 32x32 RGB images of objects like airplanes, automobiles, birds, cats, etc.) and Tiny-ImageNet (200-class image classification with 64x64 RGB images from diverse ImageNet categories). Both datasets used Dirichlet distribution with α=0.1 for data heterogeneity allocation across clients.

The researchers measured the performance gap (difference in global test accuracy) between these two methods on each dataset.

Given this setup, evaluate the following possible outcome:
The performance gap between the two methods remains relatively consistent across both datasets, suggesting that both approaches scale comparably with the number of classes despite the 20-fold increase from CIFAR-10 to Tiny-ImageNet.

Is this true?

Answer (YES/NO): NO